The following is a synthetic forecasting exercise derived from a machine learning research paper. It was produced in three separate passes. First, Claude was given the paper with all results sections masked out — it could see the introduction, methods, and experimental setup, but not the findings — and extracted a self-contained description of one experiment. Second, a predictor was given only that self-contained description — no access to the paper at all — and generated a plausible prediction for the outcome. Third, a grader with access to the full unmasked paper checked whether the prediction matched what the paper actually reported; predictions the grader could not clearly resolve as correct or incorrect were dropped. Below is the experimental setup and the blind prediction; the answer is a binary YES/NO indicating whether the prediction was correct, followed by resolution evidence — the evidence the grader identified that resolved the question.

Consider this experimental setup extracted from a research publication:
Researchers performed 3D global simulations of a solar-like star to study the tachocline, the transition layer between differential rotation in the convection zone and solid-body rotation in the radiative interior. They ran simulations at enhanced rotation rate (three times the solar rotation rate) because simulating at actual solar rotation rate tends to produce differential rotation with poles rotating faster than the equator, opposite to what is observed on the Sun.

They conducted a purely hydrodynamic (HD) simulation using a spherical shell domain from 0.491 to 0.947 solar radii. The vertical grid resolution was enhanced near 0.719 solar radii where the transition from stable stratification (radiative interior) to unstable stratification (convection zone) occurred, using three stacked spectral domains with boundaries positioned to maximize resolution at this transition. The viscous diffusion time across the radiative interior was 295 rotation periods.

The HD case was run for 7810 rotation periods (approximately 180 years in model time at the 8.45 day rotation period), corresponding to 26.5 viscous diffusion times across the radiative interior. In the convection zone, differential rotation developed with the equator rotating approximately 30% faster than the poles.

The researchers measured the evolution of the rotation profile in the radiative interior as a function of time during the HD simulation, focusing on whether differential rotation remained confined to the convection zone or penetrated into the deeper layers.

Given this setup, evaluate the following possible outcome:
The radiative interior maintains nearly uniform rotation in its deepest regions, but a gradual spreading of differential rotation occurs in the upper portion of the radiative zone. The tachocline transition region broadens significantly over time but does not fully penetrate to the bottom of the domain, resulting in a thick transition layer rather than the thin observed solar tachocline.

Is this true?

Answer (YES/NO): NO